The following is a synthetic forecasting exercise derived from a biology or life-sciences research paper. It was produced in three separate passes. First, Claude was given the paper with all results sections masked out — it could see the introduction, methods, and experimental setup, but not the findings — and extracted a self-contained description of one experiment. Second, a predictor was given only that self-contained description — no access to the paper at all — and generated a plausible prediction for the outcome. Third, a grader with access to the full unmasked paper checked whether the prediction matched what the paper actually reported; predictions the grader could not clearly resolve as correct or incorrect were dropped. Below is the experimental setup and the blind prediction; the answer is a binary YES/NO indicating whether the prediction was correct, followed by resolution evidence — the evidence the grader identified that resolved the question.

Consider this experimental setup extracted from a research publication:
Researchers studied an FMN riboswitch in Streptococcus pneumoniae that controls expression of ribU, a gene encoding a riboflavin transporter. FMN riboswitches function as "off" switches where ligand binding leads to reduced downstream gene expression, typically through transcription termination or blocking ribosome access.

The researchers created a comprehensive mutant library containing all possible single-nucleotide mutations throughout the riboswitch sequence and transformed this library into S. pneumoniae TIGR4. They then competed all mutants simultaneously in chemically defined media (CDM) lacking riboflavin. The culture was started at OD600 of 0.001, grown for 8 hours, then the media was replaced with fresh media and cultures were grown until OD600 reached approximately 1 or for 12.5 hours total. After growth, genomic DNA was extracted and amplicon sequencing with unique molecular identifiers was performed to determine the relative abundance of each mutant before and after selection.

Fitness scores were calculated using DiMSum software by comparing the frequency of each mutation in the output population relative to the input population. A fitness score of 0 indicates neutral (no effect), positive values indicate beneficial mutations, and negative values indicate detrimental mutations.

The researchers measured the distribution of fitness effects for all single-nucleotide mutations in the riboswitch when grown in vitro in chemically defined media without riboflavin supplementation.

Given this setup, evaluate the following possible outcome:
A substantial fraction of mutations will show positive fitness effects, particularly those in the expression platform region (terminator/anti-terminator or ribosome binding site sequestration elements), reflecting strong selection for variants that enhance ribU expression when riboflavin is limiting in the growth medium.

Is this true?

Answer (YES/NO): NO